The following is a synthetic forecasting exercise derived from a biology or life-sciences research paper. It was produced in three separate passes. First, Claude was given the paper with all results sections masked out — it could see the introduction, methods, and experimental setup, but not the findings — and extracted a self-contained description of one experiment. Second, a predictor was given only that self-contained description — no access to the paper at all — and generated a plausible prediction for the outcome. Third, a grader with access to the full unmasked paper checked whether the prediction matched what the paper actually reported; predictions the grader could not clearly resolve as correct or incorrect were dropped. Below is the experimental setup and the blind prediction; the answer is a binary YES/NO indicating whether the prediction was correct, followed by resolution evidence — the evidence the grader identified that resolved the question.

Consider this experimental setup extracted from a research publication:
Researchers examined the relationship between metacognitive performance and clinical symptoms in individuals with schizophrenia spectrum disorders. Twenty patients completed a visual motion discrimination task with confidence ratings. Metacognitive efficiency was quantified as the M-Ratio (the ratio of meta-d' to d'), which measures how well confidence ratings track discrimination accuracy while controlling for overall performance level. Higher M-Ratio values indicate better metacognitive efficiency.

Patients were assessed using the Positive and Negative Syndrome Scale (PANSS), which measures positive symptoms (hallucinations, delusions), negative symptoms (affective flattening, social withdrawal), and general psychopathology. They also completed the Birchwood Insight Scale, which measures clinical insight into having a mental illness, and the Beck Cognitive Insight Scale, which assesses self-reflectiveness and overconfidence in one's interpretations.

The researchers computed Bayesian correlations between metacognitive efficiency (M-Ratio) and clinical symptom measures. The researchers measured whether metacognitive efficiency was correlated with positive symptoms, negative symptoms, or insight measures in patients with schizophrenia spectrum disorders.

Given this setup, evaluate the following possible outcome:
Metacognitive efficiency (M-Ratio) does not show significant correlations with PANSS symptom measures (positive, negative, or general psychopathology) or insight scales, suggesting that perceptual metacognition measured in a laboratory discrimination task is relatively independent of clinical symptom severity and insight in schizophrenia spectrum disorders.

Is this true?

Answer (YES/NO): YES